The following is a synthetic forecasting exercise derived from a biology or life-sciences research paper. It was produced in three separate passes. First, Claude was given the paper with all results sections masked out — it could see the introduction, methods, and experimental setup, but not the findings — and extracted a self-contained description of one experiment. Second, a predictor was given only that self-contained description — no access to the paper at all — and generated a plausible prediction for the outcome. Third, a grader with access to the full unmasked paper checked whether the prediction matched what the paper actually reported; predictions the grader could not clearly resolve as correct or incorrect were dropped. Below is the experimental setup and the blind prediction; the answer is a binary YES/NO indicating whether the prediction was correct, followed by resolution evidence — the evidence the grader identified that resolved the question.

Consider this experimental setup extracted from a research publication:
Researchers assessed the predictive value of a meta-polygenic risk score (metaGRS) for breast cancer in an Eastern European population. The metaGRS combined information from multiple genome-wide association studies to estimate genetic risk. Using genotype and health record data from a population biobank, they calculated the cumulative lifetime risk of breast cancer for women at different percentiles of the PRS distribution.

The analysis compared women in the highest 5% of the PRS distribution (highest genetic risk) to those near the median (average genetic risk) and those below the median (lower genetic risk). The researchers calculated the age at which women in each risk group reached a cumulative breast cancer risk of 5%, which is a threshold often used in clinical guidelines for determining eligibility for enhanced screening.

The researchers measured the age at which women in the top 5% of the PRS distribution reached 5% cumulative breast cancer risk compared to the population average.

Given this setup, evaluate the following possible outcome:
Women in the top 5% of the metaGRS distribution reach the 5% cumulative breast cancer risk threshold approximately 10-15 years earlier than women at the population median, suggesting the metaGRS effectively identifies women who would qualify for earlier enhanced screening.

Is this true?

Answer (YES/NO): NO